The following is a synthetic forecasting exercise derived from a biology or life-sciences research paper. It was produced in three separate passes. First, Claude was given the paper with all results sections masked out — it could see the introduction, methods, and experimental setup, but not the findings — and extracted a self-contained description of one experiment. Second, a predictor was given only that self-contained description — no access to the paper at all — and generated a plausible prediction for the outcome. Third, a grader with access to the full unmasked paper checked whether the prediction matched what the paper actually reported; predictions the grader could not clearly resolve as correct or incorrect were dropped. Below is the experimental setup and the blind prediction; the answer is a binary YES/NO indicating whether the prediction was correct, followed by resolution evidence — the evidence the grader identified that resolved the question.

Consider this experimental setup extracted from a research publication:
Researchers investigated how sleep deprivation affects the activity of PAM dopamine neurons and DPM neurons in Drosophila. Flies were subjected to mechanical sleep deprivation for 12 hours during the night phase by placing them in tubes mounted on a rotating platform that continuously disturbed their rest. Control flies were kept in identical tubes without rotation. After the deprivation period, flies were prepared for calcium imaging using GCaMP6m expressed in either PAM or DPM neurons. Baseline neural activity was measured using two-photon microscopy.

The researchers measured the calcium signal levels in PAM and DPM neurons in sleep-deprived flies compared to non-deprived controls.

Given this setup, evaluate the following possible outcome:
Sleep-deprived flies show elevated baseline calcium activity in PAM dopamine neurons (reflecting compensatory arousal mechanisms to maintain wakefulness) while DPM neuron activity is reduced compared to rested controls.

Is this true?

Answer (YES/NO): NO